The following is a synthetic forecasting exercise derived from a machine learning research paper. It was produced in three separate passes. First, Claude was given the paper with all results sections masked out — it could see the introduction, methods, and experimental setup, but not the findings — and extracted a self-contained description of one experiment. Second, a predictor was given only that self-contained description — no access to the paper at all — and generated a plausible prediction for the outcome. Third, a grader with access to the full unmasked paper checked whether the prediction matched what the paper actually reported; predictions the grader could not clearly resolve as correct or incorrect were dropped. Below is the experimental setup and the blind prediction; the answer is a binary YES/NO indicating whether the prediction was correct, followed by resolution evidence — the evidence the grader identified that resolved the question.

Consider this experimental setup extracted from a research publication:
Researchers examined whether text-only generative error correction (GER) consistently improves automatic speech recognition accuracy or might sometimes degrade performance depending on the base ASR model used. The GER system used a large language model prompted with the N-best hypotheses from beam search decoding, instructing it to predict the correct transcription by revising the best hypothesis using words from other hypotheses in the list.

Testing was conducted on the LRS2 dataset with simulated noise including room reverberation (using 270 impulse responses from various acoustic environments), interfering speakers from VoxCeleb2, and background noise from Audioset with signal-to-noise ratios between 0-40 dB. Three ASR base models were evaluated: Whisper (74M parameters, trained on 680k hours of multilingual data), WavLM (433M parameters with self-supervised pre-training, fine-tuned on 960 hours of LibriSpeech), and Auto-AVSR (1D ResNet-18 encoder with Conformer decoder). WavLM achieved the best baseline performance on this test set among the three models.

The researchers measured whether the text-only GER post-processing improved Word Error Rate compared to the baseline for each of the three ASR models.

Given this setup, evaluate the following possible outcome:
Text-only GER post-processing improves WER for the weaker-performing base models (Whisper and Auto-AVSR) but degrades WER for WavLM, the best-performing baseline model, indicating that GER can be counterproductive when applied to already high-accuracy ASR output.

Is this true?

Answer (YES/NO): YES